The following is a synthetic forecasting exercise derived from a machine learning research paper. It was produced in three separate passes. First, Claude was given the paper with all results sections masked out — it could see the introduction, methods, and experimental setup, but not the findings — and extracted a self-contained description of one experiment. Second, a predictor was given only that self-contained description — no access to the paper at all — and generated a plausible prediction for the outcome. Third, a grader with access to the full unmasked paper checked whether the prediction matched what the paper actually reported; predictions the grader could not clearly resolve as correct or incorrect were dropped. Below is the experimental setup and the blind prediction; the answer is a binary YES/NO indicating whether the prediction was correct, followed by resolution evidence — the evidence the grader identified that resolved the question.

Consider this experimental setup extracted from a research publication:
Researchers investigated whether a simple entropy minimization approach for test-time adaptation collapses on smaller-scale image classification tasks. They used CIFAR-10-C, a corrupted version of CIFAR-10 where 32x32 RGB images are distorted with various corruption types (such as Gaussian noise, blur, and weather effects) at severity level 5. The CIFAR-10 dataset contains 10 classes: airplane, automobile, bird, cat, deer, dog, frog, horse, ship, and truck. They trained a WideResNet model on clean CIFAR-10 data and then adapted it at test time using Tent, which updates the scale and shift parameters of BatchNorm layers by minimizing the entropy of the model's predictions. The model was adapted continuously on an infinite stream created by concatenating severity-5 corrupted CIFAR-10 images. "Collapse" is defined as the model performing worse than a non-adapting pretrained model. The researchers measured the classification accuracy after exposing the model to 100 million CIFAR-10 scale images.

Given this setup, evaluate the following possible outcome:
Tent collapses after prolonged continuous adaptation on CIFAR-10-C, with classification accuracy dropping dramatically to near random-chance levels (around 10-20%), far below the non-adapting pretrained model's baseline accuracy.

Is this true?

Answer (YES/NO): NO